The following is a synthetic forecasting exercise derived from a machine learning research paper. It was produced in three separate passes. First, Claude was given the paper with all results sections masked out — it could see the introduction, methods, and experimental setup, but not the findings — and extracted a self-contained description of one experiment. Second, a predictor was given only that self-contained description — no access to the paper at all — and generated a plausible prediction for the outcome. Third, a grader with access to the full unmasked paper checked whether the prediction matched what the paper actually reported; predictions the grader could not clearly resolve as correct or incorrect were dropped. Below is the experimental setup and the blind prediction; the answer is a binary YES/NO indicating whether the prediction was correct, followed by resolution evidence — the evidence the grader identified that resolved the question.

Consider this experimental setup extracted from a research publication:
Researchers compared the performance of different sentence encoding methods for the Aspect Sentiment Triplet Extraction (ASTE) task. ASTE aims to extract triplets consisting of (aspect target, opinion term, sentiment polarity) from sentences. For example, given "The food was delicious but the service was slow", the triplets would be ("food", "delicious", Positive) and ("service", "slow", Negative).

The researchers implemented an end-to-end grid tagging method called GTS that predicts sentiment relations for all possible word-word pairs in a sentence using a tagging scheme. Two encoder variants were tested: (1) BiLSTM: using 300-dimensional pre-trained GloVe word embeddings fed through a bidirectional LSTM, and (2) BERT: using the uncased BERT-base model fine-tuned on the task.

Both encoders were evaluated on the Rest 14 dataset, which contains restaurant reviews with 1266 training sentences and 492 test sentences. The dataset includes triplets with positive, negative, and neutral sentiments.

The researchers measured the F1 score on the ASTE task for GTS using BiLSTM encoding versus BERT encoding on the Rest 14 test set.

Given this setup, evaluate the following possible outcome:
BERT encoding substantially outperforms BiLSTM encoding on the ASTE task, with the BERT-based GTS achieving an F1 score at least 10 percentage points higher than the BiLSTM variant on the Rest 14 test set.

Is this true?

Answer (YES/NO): NO